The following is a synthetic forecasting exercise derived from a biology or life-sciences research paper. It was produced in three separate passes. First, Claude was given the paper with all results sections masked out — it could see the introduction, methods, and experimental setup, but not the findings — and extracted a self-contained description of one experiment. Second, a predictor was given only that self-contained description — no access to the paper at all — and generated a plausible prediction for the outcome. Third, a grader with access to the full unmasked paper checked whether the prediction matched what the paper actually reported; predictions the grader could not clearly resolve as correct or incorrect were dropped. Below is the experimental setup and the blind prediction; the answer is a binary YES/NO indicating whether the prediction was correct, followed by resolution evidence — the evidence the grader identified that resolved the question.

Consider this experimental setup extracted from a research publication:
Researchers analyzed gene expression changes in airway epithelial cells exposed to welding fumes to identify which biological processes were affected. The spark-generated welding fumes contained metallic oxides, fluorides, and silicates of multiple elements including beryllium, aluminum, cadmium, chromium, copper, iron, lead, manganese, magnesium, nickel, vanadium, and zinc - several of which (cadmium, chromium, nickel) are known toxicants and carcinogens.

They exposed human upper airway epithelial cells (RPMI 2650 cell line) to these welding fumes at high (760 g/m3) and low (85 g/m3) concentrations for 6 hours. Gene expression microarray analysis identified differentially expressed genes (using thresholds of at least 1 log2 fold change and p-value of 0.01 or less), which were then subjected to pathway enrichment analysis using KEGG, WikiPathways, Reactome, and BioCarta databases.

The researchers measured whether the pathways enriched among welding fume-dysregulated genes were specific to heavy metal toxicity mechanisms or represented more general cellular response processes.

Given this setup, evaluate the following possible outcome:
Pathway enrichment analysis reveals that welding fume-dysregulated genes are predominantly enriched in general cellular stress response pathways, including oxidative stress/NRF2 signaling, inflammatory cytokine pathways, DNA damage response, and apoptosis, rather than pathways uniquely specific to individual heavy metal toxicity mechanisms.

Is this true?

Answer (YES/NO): NO